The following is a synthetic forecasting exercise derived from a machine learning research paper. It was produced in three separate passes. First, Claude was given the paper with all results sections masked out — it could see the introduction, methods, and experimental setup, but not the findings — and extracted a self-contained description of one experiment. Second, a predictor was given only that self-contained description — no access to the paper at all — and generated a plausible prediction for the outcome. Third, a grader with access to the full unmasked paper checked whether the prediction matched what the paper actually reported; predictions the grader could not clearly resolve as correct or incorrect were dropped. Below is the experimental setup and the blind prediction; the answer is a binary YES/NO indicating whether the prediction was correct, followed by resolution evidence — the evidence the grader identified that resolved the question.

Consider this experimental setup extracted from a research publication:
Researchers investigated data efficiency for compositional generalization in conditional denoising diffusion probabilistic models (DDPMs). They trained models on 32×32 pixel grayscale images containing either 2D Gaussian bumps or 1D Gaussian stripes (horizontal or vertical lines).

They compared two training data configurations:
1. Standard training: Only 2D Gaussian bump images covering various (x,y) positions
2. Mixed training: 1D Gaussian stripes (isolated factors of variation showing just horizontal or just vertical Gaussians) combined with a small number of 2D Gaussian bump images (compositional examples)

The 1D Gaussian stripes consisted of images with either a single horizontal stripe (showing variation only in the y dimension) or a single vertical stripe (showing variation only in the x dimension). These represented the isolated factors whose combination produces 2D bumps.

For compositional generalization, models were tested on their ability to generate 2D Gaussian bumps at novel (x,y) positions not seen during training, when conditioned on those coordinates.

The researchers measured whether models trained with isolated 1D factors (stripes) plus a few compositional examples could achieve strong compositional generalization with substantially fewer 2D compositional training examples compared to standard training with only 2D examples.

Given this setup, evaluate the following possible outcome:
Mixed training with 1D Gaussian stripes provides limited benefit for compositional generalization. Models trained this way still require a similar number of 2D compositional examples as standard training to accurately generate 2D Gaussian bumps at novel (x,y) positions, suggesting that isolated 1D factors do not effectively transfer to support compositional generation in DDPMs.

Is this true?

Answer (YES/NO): NO